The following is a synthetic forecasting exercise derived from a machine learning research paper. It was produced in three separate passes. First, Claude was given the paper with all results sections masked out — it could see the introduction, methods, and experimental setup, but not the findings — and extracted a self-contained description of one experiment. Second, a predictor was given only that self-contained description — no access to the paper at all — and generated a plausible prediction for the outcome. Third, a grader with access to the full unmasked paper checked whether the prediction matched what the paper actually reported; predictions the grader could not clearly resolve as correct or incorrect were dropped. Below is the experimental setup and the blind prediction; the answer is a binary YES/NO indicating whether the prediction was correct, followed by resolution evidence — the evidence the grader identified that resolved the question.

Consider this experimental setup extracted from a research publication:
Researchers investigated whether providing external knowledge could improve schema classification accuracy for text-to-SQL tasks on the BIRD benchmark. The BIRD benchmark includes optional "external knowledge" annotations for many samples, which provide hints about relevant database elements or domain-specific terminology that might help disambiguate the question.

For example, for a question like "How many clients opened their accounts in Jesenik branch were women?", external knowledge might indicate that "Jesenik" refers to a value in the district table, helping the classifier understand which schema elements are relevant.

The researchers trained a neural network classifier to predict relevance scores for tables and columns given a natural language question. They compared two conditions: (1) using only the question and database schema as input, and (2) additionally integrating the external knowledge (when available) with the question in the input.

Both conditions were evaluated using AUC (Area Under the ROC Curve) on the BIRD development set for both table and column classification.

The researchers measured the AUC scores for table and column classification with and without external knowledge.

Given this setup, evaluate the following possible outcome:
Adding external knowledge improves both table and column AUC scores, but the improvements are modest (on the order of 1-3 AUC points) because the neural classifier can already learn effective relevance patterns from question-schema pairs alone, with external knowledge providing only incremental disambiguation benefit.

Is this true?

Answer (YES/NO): YES